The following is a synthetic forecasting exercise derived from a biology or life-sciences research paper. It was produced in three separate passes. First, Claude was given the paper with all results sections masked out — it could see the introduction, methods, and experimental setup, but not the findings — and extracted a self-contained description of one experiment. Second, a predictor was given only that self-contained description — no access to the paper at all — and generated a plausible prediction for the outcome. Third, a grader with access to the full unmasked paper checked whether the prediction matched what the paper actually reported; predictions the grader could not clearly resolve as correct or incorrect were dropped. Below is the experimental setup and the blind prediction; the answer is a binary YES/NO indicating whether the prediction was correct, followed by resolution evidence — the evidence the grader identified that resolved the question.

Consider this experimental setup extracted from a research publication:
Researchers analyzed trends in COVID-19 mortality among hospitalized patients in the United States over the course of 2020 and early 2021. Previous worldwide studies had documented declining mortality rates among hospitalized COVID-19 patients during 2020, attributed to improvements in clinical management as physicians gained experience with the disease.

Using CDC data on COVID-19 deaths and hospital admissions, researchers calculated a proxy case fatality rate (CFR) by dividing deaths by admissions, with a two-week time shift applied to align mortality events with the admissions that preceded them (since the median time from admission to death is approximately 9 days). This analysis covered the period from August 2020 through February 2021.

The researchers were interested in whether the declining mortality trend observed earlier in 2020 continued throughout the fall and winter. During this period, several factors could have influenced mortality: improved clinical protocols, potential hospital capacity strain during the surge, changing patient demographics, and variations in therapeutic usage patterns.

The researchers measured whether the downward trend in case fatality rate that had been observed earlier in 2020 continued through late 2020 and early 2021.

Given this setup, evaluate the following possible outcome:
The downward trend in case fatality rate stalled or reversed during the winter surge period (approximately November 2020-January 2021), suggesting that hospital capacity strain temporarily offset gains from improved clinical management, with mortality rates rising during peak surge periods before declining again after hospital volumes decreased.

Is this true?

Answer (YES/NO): NO